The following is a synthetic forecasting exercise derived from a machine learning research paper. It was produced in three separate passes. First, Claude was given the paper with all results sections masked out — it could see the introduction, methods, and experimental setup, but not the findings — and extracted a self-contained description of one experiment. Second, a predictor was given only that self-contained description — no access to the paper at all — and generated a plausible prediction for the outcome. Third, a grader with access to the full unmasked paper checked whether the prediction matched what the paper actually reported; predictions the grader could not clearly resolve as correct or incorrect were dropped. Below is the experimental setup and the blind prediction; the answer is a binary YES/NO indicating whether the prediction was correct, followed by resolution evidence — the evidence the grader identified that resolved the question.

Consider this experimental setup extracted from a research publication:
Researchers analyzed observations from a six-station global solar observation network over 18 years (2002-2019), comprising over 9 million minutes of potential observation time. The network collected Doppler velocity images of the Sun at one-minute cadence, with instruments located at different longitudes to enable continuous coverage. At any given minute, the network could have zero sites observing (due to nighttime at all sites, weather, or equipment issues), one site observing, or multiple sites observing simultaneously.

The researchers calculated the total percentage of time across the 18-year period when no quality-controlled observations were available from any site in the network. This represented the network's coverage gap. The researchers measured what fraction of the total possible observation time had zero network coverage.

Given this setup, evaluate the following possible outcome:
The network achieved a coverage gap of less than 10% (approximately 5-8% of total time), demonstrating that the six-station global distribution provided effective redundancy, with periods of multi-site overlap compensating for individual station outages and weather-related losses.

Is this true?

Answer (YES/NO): NO